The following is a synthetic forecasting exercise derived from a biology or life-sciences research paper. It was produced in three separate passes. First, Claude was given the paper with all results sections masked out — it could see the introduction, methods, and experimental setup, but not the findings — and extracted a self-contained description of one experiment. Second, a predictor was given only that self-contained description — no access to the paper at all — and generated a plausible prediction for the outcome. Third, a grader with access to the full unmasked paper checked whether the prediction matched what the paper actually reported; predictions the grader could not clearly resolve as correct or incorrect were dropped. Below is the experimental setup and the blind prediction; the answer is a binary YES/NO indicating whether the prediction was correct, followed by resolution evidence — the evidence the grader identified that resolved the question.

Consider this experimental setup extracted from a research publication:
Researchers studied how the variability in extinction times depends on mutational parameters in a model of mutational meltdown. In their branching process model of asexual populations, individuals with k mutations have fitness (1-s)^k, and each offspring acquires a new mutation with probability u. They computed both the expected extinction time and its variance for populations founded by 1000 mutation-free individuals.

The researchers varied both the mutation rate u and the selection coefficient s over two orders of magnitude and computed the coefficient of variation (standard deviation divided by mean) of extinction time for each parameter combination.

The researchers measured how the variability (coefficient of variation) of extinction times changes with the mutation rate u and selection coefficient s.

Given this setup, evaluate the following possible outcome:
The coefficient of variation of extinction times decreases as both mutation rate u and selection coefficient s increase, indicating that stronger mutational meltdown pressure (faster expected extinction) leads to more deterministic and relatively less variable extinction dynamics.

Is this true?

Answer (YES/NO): NO